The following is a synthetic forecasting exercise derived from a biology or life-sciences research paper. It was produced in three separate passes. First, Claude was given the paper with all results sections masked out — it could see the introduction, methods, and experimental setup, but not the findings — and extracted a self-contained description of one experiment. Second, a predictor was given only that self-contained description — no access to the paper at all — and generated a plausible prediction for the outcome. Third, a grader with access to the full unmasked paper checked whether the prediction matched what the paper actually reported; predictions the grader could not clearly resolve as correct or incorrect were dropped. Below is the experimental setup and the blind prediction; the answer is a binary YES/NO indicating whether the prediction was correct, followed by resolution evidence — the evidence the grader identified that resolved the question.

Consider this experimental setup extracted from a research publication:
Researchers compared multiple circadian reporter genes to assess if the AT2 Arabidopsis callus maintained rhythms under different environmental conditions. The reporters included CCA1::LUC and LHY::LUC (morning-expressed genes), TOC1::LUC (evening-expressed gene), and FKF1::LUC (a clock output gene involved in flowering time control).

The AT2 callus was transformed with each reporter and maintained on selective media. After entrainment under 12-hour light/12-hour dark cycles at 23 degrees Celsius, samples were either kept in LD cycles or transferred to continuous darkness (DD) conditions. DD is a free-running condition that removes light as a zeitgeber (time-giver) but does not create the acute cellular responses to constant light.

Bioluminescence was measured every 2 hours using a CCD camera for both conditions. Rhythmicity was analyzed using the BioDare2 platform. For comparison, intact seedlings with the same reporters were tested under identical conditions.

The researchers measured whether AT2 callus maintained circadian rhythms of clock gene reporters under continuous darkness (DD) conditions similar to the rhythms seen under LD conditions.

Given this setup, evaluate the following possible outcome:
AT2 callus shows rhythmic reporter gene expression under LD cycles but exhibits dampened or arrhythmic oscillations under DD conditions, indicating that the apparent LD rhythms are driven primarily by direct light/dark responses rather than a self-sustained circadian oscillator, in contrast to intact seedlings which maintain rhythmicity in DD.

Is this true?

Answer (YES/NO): NO